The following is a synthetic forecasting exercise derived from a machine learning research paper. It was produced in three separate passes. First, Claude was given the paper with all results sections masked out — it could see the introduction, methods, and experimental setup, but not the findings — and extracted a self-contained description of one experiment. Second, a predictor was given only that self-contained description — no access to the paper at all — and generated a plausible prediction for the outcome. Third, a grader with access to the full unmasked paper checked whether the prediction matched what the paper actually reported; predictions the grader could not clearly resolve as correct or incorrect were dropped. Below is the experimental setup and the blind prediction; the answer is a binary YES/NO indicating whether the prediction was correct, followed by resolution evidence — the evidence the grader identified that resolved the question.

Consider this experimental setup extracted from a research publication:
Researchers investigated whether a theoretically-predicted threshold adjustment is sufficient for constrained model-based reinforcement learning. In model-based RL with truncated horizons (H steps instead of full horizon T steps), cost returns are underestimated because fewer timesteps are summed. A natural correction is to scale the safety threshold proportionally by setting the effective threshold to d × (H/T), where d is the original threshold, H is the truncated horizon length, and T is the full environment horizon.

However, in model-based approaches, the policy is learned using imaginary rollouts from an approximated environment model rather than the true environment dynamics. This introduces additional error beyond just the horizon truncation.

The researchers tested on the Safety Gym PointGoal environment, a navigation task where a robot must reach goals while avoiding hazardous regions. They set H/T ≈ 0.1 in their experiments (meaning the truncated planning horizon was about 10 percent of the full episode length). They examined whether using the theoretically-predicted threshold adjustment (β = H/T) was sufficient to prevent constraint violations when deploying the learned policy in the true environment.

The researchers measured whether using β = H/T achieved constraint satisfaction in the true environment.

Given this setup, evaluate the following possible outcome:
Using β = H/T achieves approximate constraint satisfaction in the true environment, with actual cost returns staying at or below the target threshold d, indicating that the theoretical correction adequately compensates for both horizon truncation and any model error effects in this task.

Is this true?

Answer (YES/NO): NO